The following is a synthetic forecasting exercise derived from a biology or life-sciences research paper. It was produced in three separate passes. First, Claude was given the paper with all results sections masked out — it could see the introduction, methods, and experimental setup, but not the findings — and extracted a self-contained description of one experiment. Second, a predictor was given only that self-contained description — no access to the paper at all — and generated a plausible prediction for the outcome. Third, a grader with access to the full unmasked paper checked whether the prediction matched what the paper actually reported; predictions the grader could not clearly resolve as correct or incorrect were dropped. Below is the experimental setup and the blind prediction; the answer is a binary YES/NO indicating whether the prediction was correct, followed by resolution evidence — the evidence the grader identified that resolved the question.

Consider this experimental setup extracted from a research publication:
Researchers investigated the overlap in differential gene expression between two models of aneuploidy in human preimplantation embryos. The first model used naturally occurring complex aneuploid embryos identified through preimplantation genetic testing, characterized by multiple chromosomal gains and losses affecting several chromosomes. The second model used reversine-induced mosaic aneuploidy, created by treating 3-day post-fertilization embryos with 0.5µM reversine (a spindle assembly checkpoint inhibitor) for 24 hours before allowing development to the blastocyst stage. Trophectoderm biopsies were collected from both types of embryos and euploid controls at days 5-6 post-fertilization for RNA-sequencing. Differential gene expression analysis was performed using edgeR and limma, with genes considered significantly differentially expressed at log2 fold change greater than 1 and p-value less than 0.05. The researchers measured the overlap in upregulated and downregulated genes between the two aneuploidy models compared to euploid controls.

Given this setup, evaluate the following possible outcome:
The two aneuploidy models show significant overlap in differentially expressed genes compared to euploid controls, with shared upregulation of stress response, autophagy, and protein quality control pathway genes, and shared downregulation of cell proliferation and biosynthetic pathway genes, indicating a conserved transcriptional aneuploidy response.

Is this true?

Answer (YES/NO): NO